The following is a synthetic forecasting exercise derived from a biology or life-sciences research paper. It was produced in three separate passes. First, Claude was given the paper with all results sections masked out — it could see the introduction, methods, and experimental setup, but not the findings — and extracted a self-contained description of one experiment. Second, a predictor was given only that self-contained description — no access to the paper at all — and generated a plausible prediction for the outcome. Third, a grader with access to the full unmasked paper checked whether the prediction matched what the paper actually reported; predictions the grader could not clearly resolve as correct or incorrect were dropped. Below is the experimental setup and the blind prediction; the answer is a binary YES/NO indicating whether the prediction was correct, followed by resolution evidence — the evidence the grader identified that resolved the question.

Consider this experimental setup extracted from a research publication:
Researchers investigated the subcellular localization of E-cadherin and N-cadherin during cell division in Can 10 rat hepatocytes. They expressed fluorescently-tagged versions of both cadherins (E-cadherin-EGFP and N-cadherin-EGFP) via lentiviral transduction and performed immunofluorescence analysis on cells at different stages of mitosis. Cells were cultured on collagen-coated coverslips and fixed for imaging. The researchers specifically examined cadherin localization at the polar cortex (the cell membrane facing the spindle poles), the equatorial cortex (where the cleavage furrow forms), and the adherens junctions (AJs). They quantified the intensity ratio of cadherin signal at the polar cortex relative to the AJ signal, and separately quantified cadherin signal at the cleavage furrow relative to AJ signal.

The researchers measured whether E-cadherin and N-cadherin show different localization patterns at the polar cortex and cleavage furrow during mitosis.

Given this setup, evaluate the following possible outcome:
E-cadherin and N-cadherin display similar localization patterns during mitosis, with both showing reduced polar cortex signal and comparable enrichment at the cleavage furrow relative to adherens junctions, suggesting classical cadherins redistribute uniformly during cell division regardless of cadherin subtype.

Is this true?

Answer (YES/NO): NO